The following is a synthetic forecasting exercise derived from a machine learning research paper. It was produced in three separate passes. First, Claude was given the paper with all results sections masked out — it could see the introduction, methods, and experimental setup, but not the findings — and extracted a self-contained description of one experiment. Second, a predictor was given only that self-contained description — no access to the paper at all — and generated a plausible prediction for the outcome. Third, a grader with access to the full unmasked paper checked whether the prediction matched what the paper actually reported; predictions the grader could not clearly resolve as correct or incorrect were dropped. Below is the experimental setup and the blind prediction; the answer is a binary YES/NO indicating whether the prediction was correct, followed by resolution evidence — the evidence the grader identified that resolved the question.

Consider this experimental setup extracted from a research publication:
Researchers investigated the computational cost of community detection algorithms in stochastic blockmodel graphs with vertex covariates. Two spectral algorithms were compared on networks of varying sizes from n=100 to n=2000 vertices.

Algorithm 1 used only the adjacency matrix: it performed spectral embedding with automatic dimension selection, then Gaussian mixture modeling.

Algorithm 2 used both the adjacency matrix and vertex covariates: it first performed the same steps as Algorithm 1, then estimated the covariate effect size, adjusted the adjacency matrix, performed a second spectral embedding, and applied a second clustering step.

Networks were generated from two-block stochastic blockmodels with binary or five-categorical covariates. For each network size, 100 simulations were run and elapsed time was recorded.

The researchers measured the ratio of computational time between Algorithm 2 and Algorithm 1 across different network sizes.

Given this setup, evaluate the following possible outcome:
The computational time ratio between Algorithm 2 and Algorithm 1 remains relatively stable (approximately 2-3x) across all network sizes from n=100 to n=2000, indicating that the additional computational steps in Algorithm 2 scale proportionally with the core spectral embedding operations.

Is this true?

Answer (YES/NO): NO